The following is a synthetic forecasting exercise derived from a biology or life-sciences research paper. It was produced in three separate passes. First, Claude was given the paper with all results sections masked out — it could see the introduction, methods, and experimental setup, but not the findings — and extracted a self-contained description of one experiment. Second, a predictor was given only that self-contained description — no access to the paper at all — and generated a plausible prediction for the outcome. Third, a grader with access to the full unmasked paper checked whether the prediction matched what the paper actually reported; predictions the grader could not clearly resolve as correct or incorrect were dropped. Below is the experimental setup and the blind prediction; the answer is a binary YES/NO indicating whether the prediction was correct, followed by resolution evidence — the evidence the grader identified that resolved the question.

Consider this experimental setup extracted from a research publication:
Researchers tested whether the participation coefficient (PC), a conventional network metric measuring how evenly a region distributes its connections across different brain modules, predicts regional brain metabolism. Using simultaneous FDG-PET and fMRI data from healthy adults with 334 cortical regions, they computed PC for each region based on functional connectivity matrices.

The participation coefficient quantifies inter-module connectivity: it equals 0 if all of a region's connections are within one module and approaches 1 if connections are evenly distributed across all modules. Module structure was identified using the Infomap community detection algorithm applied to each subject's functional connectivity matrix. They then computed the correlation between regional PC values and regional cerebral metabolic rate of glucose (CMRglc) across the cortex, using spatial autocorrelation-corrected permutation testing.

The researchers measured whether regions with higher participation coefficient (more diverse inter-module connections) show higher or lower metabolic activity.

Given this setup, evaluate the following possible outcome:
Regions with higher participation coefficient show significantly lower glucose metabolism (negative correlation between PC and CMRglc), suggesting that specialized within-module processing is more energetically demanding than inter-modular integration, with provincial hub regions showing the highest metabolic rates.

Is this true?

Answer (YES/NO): NO